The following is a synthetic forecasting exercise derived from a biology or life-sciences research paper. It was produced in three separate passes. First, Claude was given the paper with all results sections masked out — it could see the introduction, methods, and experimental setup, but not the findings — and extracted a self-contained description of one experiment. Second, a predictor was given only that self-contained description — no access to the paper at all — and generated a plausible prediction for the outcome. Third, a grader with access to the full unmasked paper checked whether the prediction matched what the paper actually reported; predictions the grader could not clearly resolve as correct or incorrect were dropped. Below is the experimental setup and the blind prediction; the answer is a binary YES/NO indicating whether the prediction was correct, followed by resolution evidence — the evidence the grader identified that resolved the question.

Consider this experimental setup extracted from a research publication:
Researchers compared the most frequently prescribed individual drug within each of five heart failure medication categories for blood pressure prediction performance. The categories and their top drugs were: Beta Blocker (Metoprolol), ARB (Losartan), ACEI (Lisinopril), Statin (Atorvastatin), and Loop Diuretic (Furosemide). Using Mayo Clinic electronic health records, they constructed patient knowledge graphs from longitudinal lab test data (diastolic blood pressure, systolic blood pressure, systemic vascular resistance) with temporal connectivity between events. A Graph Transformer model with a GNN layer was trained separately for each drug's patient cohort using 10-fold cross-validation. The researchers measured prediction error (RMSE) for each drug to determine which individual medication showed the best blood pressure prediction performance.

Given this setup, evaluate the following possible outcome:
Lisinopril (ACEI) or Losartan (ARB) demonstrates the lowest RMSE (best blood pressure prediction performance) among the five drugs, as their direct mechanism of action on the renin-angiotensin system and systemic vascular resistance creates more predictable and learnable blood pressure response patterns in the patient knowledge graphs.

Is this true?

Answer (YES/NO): NO